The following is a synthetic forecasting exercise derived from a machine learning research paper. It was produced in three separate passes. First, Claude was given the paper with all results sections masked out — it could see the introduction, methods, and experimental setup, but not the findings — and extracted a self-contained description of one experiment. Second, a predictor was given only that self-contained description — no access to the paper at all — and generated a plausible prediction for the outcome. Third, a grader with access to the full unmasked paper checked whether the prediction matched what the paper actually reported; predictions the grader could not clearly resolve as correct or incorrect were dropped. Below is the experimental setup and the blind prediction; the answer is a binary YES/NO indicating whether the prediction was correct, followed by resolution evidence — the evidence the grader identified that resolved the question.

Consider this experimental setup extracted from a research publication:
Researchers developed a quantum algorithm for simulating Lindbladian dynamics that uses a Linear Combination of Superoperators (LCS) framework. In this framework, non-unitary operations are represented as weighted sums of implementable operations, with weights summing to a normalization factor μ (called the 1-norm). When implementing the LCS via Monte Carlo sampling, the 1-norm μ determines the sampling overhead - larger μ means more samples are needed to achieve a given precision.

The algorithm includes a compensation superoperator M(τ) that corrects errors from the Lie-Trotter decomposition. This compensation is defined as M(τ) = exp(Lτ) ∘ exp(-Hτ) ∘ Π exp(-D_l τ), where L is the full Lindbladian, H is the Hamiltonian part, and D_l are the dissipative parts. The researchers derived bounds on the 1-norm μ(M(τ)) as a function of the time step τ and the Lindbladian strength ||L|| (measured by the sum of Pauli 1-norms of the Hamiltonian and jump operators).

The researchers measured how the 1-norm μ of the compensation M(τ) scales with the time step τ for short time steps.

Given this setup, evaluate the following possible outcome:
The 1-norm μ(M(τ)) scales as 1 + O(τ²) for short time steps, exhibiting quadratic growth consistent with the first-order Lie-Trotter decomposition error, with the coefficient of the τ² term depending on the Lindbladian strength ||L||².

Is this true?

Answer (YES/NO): YES